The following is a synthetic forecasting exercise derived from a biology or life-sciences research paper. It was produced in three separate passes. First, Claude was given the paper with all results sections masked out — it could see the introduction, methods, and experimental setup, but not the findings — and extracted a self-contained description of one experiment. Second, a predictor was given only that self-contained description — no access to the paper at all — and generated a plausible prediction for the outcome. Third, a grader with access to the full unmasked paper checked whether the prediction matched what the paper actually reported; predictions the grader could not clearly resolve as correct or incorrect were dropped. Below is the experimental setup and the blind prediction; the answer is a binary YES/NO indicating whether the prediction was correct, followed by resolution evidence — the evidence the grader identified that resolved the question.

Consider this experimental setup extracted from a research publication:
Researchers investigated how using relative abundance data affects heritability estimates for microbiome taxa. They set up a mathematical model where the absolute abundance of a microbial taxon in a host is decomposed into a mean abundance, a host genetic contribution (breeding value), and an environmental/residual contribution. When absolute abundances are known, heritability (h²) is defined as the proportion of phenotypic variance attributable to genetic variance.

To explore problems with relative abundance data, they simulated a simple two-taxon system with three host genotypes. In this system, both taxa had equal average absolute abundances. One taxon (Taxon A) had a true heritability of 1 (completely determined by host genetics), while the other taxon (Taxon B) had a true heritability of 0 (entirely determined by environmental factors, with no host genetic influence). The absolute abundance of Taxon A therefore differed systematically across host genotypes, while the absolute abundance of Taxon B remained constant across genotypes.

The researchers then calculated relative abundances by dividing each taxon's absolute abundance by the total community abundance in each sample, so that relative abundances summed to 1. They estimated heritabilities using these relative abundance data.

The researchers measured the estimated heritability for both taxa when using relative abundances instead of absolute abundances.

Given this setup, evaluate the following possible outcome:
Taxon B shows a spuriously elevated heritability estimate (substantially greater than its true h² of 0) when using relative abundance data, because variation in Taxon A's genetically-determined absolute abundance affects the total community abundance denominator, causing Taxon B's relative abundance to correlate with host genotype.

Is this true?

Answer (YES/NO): YES